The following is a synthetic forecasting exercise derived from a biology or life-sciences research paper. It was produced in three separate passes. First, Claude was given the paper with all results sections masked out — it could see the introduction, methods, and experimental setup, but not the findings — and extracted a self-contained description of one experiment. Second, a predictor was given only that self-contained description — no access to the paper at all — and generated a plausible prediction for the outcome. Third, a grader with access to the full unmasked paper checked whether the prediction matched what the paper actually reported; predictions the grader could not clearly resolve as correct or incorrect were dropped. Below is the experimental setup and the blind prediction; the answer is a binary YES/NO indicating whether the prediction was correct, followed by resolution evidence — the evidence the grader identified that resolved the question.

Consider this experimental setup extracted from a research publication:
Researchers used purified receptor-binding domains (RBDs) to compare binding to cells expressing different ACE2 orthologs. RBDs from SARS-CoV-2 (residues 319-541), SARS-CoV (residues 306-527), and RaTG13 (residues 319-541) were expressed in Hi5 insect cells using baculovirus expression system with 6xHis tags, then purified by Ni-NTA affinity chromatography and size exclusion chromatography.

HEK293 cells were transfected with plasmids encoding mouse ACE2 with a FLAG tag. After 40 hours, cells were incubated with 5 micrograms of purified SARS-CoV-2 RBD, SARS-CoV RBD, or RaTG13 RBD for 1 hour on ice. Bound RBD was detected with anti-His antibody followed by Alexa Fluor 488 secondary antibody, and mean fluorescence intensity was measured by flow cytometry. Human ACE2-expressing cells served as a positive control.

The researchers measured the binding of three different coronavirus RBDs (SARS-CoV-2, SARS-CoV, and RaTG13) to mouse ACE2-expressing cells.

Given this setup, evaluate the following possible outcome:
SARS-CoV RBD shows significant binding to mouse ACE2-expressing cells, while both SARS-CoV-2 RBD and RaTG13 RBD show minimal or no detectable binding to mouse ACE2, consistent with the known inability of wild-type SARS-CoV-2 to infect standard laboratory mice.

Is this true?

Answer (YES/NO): NO